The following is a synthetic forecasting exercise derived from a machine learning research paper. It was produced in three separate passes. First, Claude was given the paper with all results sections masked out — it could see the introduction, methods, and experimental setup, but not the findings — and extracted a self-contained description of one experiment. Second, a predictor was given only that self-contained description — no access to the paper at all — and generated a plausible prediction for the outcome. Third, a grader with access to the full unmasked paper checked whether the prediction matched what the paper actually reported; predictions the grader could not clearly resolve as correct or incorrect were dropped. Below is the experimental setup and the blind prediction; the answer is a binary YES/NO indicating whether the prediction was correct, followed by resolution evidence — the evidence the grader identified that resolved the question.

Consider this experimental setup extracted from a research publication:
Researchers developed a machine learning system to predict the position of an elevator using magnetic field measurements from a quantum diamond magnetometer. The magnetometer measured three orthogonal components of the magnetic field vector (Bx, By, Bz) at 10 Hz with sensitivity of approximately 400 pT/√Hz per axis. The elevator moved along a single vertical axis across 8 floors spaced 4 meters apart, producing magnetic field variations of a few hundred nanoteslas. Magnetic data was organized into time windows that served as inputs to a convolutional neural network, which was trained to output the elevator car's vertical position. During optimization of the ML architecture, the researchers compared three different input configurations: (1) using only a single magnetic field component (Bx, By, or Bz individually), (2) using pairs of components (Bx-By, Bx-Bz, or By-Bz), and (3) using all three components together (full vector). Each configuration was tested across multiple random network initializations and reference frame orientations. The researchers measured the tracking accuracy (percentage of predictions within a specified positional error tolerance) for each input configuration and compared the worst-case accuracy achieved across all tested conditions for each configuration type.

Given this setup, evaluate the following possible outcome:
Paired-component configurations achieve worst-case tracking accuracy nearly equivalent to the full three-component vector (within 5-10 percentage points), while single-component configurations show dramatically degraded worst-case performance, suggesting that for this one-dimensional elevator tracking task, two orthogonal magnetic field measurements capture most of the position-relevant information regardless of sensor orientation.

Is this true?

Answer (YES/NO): NO